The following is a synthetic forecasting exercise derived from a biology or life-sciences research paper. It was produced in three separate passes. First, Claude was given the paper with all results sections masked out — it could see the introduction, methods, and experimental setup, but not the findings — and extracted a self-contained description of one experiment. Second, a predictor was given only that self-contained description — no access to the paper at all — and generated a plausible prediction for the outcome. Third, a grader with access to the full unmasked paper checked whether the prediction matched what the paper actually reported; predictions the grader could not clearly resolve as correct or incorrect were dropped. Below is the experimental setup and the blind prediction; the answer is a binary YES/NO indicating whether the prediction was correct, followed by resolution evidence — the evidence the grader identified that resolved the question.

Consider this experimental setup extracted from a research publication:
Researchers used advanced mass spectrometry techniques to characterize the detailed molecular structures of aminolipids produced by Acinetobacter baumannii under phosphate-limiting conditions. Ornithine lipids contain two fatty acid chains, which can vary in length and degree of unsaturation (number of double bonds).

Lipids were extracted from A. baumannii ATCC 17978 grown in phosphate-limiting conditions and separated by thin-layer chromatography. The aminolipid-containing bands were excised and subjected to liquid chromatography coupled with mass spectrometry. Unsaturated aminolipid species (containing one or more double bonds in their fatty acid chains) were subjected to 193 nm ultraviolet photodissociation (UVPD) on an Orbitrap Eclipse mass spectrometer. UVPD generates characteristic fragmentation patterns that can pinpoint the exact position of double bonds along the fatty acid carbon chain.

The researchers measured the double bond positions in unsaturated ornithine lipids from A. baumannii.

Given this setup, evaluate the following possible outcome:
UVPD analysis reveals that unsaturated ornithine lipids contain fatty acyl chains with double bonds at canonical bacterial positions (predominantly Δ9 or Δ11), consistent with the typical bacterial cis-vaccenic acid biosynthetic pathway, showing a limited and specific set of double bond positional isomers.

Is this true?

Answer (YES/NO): YES